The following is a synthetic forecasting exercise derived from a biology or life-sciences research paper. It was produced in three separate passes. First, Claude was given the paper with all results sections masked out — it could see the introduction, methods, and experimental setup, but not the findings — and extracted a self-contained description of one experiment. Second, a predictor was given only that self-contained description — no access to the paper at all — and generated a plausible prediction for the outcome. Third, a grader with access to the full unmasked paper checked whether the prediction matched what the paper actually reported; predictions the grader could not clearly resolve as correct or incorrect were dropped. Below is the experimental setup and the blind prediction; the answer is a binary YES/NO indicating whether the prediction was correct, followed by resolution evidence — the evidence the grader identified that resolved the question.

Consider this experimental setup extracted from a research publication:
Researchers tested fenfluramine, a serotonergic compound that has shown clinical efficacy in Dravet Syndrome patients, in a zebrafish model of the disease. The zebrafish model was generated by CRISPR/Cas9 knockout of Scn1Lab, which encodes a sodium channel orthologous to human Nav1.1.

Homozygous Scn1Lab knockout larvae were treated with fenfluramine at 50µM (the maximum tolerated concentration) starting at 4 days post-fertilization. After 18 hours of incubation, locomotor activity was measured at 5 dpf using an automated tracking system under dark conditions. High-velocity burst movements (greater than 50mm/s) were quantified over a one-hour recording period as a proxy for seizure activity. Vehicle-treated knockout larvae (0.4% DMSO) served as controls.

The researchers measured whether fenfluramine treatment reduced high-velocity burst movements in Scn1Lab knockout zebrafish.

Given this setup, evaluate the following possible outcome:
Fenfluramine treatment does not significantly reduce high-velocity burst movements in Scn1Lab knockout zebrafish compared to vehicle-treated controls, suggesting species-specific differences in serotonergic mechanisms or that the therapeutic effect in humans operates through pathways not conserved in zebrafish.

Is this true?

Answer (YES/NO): NO